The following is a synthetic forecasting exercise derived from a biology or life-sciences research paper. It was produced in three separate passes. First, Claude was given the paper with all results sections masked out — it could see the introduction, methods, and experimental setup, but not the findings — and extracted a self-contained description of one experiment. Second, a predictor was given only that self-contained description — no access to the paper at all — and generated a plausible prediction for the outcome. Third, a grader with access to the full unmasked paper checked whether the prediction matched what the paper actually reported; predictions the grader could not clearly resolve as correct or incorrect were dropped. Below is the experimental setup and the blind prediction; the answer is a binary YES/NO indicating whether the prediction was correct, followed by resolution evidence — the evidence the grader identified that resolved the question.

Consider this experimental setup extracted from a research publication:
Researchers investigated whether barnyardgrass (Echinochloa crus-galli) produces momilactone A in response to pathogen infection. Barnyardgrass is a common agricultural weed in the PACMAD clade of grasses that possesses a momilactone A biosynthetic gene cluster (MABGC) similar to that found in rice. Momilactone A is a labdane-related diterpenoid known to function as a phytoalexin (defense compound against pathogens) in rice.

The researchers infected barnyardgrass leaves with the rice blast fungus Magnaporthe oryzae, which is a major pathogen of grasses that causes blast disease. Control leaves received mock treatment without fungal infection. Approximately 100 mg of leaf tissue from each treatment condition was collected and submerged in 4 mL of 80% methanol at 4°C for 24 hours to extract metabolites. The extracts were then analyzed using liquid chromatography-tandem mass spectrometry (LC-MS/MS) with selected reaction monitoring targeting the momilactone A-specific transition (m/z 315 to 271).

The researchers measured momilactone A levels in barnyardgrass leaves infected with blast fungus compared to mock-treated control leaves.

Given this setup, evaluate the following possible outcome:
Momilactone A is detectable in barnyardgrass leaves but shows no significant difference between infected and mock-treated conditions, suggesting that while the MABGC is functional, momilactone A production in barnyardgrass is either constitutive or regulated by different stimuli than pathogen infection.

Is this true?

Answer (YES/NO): NO